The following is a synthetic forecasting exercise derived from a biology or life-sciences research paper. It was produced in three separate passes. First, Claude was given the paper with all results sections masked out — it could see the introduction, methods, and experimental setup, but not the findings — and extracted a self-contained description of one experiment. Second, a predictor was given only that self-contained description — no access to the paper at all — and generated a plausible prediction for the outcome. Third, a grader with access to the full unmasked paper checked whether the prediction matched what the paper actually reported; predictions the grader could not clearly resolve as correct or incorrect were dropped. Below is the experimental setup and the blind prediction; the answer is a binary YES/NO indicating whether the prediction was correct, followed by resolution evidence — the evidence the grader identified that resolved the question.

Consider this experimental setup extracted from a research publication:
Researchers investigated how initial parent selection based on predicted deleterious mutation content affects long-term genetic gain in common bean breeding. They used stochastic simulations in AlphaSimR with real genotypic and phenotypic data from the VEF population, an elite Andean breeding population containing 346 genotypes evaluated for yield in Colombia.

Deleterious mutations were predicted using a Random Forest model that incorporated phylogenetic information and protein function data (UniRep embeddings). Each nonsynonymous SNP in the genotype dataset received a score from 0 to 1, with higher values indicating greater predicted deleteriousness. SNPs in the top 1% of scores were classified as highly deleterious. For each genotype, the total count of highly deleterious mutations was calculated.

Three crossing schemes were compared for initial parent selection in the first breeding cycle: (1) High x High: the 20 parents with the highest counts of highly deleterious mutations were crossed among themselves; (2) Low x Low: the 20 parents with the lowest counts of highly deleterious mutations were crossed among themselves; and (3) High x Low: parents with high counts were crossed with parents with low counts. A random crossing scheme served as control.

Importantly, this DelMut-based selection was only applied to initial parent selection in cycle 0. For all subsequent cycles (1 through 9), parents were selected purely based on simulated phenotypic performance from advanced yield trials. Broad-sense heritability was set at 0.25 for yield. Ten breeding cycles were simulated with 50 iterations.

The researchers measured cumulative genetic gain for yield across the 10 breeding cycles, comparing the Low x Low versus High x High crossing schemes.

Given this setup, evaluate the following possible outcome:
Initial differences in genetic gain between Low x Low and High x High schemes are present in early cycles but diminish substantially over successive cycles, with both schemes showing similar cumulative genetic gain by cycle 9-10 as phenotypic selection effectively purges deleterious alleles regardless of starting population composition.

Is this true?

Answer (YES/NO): NO